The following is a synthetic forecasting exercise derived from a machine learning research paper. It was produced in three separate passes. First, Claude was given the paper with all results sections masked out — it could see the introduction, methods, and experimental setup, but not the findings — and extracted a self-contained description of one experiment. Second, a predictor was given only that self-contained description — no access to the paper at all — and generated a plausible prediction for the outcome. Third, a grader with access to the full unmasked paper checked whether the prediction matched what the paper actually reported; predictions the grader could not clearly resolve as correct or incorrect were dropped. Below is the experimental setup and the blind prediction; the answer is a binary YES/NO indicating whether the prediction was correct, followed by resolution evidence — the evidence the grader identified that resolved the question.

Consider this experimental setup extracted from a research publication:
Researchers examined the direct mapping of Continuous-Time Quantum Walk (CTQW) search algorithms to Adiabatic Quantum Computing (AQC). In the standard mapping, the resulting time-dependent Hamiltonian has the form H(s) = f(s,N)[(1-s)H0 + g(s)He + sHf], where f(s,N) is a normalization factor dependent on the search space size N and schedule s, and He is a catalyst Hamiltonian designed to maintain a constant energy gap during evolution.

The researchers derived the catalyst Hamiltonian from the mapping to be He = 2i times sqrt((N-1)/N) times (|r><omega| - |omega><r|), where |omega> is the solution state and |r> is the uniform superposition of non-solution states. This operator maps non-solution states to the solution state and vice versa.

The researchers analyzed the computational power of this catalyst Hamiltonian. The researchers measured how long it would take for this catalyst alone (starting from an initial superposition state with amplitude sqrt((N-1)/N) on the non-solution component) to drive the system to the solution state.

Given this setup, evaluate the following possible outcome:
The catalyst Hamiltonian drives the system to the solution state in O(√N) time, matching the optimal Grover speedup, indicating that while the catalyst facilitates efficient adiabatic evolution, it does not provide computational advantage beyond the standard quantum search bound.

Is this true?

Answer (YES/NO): NO